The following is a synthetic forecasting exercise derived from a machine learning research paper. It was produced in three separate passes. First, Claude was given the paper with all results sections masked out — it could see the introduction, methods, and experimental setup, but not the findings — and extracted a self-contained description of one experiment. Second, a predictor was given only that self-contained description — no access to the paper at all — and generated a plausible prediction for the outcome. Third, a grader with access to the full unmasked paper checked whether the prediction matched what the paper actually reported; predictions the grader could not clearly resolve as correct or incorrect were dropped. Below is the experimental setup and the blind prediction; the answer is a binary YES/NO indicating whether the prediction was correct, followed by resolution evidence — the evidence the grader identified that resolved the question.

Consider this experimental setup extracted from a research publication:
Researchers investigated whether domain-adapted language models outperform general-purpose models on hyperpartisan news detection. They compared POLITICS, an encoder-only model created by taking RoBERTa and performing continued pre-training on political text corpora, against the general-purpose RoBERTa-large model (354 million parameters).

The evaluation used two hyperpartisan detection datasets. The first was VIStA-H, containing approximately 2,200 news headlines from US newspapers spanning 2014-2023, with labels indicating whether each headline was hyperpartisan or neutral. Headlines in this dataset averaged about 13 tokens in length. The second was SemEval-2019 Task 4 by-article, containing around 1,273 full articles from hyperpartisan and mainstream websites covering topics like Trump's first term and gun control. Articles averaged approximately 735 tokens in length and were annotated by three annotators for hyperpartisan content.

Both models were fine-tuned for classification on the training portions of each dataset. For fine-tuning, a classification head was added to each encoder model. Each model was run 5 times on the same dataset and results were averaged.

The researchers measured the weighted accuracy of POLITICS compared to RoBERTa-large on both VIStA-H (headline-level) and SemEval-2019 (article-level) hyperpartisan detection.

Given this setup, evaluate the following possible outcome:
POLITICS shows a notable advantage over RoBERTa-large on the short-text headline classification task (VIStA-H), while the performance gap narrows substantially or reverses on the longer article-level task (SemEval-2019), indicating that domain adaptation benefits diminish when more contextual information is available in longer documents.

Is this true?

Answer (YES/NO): NO